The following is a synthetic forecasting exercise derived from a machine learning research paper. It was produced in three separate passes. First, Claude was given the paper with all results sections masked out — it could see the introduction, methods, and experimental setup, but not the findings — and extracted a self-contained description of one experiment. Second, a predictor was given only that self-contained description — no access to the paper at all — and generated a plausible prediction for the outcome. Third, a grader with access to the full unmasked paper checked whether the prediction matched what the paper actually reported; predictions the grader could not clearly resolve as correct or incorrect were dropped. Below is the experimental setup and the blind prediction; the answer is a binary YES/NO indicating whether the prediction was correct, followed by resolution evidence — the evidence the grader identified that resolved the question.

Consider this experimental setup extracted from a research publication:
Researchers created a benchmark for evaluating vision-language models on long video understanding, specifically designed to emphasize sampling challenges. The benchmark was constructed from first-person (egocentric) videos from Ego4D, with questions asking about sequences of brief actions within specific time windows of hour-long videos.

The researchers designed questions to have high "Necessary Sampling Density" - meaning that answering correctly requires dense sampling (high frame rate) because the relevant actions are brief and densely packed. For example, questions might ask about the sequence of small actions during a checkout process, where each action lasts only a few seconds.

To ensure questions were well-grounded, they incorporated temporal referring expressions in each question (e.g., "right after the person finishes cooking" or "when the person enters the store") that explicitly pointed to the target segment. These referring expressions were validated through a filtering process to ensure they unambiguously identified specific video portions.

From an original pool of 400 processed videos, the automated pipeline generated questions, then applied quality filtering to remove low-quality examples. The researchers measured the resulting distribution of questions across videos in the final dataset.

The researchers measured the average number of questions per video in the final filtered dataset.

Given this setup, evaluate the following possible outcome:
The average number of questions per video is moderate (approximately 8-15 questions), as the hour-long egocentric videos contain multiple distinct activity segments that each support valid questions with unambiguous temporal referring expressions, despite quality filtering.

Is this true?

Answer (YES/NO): NO